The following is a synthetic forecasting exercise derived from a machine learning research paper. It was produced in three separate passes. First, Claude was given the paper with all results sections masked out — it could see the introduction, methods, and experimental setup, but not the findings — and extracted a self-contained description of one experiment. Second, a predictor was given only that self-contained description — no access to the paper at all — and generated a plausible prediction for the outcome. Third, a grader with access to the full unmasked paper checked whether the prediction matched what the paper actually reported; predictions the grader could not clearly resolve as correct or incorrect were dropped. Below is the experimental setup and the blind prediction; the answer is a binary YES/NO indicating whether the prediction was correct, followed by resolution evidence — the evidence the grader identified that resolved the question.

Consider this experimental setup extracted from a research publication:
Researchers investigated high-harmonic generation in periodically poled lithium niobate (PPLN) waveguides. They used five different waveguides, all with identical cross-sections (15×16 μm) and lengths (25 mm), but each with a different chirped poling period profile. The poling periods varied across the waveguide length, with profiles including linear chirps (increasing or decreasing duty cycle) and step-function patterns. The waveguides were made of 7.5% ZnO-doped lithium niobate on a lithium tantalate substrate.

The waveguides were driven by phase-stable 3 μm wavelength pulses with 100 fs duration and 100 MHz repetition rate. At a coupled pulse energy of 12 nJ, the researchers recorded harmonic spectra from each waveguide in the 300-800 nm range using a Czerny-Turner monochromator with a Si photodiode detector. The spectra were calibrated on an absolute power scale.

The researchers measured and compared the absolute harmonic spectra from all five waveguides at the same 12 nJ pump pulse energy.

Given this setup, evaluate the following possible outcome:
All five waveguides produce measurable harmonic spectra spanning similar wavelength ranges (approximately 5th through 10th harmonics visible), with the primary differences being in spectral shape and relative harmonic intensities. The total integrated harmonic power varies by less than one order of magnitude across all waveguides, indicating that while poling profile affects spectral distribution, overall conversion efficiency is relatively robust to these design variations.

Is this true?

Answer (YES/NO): YES